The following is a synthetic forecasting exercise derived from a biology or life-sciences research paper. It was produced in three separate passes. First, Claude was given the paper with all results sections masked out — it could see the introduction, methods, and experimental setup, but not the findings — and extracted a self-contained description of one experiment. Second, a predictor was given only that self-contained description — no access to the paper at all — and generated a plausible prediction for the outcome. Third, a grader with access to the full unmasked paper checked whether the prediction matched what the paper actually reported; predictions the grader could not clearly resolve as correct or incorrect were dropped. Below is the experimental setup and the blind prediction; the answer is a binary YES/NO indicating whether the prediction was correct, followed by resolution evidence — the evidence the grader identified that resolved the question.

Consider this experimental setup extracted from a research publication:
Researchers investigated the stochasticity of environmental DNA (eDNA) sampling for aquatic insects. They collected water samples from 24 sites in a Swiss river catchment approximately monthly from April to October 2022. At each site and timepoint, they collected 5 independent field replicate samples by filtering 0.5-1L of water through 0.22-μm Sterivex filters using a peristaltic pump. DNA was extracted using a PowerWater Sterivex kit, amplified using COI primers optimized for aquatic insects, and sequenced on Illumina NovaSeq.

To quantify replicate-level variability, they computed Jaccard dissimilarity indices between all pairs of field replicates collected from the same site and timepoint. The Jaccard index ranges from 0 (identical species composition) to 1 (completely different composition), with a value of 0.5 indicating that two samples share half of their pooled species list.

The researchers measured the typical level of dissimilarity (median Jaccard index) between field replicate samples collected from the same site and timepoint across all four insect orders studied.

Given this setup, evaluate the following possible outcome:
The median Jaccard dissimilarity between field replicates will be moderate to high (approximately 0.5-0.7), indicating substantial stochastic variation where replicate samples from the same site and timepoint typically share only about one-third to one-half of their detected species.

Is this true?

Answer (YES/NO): YES